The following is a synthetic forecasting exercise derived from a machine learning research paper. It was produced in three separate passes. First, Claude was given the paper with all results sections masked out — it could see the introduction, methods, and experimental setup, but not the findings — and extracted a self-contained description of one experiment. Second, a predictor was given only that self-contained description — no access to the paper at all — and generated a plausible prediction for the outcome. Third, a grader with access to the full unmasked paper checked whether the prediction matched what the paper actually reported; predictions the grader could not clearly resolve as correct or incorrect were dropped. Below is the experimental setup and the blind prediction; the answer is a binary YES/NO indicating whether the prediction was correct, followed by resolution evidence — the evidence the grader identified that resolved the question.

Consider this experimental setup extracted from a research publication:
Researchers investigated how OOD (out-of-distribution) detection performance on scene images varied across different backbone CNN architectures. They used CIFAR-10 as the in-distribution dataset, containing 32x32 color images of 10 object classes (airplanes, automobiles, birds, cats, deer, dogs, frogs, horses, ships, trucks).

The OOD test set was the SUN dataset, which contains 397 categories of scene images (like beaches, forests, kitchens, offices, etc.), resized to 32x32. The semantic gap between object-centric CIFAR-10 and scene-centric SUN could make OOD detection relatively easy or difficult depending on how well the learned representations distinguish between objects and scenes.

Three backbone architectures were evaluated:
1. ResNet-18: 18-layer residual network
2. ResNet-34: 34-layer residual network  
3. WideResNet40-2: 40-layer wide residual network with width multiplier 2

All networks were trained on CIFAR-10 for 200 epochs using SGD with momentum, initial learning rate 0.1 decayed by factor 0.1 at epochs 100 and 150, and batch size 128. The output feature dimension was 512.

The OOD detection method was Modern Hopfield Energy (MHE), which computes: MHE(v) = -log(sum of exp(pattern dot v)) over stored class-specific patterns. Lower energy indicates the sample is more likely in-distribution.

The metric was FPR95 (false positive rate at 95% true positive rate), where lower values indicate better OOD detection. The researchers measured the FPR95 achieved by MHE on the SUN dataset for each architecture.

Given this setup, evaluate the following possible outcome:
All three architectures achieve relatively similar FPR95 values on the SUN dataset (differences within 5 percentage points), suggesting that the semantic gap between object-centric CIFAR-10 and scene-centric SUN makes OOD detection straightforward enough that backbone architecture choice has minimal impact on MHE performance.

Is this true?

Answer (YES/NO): YES